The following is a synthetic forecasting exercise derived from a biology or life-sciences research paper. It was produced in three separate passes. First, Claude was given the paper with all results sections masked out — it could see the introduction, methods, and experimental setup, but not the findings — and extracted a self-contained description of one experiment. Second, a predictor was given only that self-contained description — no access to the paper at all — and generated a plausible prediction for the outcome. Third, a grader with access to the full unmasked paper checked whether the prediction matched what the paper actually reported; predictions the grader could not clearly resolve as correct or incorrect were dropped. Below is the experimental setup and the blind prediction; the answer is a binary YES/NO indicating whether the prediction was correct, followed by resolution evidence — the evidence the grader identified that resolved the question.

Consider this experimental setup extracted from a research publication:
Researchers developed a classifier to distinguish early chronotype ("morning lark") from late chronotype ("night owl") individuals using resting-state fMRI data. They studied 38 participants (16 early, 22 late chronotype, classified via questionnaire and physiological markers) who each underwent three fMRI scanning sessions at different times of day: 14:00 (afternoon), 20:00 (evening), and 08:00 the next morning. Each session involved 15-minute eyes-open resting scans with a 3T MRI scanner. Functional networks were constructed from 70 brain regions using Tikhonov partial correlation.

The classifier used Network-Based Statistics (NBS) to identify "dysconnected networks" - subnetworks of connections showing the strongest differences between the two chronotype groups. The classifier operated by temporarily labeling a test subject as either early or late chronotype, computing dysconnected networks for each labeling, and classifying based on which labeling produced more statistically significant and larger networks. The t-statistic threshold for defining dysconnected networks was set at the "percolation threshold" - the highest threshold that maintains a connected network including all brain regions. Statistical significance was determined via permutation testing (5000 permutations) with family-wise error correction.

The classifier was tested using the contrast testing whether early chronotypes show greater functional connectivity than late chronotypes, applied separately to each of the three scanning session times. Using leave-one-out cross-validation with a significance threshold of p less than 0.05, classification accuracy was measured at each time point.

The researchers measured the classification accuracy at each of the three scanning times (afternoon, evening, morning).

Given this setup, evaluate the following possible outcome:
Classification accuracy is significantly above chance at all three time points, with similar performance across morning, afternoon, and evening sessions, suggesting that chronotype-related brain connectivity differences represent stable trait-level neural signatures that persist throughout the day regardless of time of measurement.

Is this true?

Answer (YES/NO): NO